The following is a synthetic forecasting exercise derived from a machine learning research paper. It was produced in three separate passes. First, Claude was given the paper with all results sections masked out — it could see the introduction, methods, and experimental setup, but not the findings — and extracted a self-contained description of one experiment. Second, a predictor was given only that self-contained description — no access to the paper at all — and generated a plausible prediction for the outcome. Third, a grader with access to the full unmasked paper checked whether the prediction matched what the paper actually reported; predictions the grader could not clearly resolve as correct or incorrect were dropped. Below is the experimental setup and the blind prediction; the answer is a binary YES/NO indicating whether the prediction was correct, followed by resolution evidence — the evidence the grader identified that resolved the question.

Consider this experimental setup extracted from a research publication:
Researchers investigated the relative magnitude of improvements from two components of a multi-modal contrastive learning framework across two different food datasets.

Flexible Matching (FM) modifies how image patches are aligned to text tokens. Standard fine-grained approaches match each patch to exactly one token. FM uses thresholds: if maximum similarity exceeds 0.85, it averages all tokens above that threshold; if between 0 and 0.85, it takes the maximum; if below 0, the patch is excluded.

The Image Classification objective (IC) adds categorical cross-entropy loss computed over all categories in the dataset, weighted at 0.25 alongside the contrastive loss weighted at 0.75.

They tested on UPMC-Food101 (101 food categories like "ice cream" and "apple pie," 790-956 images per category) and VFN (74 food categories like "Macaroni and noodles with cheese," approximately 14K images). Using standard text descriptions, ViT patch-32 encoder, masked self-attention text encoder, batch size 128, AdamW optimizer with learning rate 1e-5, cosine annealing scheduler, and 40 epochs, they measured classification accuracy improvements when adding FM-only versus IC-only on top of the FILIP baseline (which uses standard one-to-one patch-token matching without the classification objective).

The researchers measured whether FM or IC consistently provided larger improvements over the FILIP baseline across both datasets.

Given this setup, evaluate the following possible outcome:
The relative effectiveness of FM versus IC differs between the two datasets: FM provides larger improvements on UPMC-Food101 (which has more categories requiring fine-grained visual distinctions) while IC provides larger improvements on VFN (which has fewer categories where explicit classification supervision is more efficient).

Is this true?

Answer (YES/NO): NO